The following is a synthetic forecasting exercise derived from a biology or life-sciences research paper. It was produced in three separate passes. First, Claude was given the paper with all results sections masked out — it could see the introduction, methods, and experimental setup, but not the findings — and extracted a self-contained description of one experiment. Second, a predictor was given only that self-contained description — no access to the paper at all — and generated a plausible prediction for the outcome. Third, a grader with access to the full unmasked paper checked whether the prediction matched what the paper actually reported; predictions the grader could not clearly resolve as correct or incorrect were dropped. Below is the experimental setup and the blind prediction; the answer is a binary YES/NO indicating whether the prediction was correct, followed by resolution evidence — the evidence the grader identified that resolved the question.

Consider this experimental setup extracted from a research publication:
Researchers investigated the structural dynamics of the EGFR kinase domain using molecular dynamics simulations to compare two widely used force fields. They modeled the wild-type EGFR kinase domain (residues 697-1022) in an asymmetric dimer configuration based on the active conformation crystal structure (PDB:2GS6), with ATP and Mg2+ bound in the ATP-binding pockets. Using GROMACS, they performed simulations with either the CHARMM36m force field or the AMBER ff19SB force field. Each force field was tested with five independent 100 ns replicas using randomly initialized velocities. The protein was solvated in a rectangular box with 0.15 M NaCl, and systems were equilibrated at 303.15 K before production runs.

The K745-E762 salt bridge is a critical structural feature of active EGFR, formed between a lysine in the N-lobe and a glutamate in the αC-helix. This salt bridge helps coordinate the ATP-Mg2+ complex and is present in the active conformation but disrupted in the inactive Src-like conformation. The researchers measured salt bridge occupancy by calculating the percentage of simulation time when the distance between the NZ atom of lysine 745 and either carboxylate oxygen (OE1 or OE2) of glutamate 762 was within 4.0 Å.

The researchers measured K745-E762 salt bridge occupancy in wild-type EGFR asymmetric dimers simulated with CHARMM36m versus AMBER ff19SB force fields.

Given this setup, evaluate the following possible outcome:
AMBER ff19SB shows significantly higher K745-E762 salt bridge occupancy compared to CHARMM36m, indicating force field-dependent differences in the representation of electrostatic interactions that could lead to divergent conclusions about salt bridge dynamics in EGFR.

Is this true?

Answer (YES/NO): NO